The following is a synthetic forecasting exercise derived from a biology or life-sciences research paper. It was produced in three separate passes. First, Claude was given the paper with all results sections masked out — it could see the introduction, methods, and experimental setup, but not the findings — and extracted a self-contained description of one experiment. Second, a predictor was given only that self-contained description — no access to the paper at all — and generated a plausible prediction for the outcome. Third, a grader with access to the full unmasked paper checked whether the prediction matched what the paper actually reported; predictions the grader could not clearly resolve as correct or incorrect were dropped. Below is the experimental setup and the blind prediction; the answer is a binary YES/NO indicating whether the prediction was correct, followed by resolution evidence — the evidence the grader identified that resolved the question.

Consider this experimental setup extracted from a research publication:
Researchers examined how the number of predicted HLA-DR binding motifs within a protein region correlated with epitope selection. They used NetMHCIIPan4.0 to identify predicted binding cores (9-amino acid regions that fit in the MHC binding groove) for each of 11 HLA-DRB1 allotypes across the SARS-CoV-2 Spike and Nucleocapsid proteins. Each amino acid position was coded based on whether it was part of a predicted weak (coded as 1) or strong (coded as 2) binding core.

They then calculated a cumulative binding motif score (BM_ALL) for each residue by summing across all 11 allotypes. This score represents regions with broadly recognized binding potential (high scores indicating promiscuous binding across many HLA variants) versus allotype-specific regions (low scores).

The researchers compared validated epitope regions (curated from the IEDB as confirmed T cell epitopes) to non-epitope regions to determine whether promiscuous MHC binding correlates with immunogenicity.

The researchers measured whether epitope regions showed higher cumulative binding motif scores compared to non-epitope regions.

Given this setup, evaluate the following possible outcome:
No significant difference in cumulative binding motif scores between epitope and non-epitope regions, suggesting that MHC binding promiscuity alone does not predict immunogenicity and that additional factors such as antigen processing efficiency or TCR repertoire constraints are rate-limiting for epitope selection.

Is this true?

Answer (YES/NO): NO